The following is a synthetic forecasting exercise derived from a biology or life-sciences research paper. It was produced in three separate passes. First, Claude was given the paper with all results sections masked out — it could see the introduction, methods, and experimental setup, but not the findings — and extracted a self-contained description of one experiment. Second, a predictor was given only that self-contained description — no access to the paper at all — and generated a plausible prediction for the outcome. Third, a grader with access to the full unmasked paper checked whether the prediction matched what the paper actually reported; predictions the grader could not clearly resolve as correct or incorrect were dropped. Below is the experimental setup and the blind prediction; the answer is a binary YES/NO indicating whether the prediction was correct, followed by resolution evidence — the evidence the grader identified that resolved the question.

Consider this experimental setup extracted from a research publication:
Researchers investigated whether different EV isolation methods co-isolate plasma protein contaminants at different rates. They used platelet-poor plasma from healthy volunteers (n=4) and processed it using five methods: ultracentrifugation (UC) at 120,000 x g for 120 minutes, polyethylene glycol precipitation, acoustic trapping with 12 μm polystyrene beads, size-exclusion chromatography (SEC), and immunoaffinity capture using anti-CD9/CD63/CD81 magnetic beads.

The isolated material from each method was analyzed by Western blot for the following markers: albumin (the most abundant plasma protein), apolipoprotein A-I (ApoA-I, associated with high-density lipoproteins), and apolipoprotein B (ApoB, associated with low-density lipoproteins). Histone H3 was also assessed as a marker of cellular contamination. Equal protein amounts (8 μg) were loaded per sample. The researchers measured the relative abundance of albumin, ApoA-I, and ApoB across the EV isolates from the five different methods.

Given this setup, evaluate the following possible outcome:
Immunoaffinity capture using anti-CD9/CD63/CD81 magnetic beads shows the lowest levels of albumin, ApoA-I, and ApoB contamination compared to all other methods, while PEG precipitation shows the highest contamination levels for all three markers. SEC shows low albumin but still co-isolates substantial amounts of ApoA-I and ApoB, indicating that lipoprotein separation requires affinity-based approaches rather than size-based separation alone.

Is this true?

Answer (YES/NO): NO